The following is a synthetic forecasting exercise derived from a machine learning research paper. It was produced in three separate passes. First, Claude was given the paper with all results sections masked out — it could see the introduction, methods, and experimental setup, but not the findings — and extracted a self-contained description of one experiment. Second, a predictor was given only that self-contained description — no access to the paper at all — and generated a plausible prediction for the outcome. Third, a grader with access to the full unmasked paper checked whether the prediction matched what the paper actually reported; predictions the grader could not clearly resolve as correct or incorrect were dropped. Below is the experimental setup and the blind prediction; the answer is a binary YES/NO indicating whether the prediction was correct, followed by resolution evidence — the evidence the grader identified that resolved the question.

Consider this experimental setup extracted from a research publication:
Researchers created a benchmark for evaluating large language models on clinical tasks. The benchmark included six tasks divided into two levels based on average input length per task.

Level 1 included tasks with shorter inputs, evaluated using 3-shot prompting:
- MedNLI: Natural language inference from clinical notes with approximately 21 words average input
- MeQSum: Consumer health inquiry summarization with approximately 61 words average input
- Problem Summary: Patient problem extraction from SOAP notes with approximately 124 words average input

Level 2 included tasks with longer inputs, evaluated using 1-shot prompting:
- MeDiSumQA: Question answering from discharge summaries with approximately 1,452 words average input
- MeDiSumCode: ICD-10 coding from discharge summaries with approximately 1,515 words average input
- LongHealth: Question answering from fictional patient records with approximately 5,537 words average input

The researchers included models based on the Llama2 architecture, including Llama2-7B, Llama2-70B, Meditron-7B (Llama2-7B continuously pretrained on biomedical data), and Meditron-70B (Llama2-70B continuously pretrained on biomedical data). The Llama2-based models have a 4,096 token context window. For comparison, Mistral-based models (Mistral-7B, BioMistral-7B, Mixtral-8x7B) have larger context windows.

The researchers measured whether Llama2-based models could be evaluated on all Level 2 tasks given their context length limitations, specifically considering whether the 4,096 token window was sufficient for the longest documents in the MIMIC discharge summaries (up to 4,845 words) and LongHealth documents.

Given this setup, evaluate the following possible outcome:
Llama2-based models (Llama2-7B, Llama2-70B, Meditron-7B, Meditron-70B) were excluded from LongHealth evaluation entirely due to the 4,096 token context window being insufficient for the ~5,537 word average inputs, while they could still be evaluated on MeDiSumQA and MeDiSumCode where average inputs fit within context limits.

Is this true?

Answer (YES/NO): NO